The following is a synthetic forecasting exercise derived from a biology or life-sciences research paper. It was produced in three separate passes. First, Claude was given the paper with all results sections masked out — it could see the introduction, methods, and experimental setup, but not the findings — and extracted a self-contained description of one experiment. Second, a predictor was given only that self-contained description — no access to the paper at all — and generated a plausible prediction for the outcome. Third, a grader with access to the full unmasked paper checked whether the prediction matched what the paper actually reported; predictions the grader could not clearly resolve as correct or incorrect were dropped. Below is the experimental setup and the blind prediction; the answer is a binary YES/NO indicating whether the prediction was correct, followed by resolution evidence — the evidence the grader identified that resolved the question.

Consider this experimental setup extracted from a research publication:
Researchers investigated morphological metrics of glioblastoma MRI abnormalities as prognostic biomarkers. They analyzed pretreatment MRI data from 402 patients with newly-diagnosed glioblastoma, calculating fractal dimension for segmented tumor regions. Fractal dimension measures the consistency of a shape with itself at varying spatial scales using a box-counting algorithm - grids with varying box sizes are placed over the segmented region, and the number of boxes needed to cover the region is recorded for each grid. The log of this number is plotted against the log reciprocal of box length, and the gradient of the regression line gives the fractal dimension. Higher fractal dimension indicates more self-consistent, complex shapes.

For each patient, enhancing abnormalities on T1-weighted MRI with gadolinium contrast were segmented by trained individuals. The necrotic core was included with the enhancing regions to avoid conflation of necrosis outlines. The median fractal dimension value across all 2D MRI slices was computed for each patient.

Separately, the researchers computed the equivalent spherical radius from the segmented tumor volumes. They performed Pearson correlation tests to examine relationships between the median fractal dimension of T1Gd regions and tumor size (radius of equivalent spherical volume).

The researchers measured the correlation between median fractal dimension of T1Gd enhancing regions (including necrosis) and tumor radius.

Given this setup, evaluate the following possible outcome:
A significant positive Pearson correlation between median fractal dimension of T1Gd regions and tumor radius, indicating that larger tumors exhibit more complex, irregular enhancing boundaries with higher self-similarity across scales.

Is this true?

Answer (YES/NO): YES